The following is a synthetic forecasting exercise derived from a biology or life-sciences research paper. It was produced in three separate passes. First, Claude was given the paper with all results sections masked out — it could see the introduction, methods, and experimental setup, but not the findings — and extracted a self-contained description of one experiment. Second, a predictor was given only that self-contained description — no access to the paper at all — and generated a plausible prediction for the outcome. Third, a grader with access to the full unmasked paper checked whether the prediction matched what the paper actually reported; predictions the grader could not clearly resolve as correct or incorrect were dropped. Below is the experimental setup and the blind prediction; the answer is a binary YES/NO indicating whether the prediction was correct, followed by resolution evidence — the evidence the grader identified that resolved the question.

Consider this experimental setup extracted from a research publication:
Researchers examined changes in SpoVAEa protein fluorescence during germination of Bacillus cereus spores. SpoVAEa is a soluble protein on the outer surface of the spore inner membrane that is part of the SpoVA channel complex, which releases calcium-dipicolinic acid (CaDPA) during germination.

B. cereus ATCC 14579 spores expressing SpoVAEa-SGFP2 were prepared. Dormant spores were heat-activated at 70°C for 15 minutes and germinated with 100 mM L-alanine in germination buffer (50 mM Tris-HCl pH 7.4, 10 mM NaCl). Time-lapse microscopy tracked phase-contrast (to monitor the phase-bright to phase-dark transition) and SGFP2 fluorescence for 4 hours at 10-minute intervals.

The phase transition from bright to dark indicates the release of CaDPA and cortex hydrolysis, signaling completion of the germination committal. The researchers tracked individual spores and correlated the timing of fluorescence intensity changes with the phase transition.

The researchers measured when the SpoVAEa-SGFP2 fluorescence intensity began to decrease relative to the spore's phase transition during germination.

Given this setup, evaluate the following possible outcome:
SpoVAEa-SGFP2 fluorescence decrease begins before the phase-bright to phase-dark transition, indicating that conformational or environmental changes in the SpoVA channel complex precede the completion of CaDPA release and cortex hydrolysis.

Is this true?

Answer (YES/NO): NO